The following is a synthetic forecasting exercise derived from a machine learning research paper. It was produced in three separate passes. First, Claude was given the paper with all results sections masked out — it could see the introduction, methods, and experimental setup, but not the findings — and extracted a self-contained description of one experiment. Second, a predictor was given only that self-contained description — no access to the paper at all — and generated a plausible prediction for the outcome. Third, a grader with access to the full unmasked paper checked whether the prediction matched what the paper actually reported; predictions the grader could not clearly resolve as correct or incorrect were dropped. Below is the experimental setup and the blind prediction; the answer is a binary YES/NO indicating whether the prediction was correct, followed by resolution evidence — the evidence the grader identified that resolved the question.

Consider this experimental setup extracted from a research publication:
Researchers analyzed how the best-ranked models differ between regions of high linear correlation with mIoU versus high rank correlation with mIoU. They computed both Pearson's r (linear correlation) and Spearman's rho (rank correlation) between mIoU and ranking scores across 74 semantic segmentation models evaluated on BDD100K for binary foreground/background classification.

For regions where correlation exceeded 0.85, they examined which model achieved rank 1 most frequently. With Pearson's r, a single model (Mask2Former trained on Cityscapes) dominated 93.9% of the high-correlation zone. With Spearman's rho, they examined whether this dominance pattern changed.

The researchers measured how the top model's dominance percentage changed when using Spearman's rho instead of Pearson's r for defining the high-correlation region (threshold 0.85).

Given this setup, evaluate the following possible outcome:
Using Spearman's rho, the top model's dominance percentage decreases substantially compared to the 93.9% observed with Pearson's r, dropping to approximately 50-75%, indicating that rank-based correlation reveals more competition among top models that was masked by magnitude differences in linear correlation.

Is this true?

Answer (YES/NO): NO